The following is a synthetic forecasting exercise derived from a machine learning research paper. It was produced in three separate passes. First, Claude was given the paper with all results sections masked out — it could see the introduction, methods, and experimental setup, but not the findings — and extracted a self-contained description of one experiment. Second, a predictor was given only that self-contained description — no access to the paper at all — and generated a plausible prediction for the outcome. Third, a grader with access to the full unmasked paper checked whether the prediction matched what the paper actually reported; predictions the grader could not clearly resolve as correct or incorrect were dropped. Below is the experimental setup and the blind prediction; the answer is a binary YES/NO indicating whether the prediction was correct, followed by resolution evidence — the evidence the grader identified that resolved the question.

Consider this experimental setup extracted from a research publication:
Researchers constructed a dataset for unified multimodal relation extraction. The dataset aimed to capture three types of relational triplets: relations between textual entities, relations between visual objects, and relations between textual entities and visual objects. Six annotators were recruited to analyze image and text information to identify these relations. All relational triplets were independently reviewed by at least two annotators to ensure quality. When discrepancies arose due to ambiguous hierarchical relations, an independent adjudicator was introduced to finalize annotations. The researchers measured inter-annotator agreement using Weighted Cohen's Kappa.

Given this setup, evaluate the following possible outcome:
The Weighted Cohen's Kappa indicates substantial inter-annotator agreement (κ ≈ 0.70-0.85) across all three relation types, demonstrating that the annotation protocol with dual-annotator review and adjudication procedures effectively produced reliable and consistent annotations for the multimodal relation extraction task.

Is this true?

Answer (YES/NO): YES